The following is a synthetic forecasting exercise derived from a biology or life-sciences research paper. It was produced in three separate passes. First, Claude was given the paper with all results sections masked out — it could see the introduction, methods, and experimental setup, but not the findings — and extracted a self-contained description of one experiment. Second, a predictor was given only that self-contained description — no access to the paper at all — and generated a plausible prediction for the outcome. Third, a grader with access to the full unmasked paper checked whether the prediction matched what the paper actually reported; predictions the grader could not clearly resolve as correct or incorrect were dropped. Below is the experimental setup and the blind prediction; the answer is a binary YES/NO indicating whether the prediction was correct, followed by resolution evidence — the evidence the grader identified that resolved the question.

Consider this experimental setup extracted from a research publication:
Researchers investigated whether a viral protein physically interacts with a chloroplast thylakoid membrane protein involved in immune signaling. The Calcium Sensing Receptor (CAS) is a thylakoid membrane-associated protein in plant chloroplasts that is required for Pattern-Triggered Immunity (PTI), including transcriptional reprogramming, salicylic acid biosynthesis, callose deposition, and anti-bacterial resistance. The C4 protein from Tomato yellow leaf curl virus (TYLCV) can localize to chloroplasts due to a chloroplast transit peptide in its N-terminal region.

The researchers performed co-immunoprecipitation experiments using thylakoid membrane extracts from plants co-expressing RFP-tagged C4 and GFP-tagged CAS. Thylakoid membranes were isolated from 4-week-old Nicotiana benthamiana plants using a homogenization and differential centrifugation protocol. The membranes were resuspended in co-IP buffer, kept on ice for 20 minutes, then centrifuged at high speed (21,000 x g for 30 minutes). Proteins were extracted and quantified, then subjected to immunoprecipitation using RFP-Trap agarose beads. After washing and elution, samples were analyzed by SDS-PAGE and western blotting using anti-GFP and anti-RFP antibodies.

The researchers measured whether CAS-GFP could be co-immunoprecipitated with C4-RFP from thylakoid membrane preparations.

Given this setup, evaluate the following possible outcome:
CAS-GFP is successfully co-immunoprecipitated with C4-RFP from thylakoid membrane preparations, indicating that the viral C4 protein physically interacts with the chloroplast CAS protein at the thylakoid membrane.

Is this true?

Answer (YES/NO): YES